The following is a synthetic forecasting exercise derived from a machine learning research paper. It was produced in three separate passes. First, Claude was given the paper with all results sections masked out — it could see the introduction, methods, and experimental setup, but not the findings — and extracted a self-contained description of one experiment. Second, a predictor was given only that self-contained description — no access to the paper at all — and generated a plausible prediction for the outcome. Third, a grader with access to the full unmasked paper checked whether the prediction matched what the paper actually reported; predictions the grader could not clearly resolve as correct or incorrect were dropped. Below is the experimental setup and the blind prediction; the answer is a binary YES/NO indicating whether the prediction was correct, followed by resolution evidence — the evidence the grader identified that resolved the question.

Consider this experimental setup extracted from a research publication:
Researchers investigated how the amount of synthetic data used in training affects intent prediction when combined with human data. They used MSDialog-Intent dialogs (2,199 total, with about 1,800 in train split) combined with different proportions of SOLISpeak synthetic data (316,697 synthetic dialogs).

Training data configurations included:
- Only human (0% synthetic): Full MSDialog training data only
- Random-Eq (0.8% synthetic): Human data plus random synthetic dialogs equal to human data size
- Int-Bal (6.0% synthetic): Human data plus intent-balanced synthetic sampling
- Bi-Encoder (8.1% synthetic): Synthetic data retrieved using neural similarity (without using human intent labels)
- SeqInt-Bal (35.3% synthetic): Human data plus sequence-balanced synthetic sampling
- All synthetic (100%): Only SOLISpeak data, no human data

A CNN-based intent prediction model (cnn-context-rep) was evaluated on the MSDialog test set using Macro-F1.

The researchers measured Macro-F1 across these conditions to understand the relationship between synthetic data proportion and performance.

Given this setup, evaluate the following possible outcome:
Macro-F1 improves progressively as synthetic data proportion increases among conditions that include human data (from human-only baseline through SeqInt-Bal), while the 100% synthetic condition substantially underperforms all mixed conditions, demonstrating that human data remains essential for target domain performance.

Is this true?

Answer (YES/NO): YES